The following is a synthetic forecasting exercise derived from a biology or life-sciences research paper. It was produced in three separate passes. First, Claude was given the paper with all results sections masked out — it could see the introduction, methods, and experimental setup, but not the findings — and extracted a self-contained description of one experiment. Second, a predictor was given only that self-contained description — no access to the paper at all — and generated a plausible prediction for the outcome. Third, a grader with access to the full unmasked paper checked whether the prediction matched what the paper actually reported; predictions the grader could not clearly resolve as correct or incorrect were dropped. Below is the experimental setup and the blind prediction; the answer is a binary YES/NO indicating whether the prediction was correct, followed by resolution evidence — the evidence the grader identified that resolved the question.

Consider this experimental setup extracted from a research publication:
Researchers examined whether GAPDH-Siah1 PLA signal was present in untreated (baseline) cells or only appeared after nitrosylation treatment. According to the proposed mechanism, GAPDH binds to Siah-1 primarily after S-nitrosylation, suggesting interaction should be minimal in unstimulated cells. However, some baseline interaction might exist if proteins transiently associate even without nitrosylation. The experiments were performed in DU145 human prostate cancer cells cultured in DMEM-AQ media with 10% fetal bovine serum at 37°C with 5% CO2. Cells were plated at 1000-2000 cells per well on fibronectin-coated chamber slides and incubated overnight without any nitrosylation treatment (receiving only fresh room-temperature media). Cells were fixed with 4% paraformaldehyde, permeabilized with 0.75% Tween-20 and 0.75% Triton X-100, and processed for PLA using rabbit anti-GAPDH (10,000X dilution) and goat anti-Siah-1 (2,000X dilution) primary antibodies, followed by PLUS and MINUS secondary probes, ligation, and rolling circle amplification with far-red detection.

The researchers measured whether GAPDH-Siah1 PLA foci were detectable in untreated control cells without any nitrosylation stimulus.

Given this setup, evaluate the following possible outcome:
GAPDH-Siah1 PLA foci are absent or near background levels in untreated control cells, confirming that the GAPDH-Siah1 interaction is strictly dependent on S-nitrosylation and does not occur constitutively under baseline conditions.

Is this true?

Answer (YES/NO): YES